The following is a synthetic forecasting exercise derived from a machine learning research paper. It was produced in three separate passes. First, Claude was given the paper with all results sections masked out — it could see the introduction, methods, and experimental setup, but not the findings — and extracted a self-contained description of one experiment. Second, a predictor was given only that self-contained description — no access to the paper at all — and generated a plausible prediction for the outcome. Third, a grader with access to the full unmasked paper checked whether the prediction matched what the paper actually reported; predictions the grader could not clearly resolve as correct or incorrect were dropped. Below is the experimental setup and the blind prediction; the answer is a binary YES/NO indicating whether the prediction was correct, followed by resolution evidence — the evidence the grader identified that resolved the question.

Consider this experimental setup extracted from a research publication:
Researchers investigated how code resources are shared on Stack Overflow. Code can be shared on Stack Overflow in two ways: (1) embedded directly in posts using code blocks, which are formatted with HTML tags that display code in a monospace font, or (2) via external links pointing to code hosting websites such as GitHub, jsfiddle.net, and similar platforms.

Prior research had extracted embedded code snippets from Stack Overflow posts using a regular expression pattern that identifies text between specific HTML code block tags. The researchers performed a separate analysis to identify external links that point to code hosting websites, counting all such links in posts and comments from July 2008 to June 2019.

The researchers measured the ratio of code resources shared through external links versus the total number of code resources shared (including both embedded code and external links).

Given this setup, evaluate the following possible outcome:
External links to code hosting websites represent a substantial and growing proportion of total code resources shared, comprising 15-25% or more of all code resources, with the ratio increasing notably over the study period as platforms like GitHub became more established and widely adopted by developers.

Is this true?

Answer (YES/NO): NO